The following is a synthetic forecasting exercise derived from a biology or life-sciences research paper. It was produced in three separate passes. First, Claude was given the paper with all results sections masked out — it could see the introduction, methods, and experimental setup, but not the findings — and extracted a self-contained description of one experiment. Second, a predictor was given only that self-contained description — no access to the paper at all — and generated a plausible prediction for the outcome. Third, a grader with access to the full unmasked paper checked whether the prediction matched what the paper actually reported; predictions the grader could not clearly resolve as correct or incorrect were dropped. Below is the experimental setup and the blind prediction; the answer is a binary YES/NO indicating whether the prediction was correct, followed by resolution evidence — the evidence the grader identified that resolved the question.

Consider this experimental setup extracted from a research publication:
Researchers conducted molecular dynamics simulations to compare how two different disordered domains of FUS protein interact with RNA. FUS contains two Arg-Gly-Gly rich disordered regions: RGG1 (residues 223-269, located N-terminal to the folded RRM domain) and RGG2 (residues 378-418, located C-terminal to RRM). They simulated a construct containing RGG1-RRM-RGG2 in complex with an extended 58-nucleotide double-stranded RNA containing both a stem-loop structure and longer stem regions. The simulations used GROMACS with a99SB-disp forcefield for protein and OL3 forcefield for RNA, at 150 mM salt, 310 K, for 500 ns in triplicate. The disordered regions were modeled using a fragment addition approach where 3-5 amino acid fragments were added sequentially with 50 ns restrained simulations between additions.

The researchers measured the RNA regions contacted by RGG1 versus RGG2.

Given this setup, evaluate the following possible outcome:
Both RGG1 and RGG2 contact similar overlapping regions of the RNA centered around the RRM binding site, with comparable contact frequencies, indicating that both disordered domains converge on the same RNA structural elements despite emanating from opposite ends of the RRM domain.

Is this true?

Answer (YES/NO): NO